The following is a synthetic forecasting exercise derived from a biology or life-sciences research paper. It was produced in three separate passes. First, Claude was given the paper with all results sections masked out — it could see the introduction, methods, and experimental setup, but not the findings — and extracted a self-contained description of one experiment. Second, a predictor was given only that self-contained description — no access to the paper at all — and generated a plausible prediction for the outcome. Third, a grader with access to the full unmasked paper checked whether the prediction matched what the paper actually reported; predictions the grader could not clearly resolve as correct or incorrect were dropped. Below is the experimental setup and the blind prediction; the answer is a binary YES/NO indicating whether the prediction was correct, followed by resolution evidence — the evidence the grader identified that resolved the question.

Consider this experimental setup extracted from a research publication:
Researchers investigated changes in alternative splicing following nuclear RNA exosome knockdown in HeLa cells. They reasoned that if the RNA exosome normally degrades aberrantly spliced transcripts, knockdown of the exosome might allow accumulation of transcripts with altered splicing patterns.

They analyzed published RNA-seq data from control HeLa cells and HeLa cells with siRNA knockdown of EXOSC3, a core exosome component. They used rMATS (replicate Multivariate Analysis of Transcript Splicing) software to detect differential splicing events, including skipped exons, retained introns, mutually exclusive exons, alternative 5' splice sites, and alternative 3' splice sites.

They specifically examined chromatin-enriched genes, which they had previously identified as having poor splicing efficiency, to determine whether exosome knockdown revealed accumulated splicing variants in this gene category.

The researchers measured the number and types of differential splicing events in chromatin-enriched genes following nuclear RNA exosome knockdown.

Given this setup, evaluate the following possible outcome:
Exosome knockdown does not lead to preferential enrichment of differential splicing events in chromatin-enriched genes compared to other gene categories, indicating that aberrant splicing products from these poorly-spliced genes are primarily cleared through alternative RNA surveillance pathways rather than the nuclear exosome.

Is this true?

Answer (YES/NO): NO